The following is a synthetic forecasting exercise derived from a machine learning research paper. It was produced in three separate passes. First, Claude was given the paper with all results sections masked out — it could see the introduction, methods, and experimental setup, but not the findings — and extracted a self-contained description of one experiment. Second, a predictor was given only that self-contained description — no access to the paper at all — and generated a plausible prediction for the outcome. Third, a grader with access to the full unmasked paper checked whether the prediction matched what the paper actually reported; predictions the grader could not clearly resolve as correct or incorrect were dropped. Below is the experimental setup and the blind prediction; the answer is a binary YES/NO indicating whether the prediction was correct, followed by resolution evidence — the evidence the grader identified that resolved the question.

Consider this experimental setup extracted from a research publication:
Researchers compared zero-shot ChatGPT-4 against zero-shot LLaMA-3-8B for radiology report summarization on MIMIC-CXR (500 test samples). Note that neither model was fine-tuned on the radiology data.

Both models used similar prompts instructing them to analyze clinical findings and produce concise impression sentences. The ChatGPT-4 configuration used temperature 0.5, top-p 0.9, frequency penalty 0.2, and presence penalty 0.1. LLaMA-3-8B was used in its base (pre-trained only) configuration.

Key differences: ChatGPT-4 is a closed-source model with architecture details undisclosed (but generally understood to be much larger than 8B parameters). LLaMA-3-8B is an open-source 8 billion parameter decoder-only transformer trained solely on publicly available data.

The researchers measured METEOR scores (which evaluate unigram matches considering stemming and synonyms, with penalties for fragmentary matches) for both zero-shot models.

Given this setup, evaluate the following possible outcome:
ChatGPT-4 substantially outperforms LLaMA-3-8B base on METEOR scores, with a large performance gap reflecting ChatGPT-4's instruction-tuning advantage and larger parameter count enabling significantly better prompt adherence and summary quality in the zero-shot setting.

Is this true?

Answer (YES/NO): YES